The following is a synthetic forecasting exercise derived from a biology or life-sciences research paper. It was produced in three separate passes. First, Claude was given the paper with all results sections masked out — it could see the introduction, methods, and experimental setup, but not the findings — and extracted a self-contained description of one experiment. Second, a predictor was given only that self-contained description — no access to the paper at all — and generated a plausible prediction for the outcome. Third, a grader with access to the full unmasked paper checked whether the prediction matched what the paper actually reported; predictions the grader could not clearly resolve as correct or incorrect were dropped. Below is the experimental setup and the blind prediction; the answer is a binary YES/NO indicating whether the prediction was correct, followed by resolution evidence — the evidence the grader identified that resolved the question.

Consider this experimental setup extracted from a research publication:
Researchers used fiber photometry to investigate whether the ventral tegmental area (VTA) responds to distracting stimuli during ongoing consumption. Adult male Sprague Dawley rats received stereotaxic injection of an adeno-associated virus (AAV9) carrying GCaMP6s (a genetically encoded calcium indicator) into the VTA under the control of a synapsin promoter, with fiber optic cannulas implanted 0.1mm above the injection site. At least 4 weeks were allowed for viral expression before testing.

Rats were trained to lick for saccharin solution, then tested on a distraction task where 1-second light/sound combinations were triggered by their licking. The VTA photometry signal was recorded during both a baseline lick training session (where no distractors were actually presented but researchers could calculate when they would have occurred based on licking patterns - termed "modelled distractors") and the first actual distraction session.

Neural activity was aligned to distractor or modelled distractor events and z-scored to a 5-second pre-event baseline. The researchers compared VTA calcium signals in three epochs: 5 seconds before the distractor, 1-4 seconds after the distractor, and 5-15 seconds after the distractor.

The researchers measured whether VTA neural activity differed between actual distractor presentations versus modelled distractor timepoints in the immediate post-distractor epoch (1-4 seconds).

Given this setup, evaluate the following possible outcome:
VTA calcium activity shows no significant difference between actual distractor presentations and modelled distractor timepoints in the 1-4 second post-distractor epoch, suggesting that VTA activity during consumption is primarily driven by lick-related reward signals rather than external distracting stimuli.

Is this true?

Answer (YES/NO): NO